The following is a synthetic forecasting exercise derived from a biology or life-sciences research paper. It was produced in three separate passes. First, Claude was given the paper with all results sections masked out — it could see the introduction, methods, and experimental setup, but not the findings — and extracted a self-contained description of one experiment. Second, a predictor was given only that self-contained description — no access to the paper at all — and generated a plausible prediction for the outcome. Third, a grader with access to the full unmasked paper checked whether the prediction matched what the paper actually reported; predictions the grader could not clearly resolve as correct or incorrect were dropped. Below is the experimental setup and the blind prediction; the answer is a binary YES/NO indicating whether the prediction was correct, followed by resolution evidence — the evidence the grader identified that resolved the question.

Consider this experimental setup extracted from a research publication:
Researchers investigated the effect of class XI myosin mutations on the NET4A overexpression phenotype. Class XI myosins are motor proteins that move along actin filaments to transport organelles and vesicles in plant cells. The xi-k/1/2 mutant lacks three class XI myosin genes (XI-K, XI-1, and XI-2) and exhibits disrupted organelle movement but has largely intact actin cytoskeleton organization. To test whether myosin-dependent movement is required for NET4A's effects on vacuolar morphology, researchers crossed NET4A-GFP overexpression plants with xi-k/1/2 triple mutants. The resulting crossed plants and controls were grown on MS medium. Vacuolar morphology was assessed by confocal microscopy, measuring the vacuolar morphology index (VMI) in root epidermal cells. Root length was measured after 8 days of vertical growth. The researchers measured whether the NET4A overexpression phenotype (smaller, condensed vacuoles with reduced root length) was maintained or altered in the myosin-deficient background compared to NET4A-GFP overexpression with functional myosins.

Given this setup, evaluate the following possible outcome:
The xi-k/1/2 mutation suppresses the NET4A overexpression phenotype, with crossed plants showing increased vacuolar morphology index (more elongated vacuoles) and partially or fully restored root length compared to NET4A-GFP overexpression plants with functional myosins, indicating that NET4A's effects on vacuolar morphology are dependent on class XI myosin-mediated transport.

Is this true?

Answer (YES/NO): NO